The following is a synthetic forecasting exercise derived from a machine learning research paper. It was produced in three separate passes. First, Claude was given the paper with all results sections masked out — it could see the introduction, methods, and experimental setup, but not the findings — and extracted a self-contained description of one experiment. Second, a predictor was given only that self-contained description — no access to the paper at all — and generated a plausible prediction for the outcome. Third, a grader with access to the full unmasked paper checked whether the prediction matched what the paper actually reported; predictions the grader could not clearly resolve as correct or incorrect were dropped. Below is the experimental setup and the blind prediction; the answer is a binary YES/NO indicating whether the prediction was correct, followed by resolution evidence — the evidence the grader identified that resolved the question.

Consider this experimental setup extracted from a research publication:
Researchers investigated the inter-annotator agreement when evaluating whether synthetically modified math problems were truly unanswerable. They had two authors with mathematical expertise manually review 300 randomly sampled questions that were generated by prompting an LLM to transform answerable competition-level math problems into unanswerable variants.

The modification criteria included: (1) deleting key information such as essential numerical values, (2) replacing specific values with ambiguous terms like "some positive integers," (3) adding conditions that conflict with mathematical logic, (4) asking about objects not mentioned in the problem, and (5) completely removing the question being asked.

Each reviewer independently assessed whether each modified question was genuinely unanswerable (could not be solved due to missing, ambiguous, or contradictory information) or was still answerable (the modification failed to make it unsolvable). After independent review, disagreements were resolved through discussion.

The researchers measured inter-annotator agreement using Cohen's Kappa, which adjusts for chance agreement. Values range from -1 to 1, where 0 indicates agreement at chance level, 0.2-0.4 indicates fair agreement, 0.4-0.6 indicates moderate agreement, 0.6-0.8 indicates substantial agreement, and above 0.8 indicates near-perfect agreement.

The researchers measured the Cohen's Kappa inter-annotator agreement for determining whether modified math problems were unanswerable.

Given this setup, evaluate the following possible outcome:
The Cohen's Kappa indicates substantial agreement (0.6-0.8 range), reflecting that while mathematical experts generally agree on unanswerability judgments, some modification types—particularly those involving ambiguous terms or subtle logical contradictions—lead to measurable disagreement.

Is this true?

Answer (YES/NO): NO